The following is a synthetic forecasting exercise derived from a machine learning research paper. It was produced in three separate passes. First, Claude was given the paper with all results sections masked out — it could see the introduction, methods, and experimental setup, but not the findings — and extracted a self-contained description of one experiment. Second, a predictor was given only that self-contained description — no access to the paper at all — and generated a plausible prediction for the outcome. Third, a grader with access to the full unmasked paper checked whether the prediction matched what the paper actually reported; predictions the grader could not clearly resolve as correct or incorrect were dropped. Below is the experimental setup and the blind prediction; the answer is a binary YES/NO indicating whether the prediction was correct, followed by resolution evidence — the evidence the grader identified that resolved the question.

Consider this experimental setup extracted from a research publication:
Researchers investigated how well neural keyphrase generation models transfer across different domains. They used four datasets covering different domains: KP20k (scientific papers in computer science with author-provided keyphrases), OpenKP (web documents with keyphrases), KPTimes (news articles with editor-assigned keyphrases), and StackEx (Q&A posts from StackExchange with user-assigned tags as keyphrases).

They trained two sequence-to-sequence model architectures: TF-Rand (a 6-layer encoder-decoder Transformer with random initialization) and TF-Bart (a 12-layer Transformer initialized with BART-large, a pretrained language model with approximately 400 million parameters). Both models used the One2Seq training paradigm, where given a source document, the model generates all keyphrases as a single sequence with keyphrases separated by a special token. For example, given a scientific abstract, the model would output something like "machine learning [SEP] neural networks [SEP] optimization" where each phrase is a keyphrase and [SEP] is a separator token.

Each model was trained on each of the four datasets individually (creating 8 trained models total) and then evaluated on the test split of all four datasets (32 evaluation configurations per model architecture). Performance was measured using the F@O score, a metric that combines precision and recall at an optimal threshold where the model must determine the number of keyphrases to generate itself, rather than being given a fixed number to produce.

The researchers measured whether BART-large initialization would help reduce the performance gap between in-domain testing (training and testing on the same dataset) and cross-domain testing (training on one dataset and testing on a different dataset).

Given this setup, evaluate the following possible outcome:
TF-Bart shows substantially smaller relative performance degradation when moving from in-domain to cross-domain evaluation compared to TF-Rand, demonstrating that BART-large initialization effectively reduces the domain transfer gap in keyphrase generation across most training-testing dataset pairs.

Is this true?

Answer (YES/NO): NO